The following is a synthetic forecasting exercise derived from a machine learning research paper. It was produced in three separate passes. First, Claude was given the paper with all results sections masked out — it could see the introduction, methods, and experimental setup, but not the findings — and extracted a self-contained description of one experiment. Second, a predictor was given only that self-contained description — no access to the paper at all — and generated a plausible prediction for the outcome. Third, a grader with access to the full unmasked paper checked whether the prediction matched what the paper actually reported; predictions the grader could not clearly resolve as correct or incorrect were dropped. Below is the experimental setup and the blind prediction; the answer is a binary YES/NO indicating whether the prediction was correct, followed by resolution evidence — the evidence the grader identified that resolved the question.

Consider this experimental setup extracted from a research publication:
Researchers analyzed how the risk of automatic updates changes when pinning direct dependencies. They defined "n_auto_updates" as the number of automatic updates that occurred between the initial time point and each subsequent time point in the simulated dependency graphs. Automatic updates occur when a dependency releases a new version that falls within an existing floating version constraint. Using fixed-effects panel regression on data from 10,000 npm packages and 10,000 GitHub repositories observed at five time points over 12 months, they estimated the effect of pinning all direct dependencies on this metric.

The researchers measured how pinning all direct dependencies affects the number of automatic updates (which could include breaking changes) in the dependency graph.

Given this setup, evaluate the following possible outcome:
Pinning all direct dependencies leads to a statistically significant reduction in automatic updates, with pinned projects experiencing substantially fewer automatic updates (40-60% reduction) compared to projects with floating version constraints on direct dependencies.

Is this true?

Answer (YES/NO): NO